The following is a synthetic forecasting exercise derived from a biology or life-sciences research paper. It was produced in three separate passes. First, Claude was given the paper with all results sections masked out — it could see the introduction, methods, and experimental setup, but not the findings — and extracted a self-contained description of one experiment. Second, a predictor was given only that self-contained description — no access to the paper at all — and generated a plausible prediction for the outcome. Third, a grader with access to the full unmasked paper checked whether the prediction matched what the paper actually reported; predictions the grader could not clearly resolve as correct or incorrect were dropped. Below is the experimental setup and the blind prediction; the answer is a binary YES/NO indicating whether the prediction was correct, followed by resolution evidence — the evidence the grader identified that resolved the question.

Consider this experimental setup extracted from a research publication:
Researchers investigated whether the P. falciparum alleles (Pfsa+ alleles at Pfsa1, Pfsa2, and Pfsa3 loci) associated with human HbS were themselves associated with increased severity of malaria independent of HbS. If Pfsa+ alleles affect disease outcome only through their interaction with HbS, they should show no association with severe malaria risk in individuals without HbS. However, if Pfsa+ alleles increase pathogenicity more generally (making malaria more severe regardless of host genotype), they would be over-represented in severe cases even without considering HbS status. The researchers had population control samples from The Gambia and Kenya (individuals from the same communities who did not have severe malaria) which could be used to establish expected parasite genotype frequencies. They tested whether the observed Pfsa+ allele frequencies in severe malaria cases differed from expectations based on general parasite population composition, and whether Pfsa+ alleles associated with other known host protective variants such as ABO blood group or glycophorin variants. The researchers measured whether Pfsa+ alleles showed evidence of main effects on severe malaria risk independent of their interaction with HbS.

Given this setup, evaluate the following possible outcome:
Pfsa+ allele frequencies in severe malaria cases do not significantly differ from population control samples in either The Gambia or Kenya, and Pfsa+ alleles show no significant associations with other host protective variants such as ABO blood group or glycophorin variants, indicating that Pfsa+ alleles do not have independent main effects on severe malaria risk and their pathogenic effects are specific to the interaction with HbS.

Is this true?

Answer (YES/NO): YES